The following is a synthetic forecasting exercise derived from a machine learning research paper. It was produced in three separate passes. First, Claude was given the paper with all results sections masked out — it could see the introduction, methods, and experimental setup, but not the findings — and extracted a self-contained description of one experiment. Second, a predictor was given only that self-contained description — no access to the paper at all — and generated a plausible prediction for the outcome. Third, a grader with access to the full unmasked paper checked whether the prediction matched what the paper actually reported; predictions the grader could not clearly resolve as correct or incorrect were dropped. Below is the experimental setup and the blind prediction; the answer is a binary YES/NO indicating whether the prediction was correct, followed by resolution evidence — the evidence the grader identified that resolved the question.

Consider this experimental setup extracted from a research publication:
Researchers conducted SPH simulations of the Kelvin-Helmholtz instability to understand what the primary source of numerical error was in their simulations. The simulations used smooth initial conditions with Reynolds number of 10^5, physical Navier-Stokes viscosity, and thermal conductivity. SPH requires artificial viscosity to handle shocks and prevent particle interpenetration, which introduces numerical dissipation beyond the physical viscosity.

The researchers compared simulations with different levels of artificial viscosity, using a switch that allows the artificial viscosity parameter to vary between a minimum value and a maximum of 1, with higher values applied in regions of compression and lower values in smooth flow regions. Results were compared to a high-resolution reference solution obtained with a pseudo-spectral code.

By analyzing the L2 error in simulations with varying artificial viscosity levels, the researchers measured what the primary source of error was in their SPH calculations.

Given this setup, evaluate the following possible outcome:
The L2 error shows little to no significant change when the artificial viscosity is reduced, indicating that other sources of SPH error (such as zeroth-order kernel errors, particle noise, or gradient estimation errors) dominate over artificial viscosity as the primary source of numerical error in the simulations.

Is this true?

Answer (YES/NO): NO